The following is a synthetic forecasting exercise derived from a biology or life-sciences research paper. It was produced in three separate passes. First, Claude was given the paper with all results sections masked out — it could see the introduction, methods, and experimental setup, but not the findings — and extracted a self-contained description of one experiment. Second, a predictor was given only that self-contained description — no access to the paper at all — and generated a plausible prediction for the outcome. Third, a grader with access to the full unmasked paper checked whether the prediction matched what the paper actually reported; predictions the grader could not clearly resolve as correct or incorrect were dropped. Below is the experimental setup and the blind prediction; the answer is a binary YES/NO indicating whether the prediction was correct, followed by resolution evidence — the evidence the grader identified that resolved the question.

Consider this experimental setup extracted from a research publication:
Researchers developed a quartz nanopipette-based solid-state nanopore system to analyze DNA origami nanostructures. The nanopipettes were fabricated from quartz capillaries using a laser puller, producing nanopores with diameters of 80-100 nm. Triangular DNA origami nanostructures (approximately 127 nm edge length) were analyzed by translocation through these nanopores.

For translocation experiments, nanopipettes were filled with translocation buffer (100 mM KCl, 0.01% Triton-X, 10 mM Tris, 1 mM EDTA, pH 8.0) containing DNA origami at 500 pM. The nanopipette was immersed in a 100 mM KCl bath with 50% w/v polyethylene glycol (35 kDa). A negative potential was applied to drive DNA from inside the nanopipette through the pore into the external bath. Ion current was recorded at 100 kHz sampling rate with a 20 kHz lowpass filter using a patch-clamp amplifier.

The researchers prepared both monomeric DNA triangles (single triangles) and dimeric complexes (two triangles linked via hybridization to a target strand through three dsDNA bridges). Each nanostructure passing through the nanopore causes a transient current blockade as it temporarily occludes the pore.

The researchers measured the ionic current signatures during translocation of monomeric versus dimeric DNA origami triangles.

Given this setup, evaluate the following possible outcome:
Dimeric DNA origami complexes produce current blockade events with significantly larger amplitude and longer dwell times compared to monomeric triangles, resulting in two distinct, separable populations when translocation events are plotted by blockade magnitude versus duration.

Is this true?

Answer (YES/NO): NO